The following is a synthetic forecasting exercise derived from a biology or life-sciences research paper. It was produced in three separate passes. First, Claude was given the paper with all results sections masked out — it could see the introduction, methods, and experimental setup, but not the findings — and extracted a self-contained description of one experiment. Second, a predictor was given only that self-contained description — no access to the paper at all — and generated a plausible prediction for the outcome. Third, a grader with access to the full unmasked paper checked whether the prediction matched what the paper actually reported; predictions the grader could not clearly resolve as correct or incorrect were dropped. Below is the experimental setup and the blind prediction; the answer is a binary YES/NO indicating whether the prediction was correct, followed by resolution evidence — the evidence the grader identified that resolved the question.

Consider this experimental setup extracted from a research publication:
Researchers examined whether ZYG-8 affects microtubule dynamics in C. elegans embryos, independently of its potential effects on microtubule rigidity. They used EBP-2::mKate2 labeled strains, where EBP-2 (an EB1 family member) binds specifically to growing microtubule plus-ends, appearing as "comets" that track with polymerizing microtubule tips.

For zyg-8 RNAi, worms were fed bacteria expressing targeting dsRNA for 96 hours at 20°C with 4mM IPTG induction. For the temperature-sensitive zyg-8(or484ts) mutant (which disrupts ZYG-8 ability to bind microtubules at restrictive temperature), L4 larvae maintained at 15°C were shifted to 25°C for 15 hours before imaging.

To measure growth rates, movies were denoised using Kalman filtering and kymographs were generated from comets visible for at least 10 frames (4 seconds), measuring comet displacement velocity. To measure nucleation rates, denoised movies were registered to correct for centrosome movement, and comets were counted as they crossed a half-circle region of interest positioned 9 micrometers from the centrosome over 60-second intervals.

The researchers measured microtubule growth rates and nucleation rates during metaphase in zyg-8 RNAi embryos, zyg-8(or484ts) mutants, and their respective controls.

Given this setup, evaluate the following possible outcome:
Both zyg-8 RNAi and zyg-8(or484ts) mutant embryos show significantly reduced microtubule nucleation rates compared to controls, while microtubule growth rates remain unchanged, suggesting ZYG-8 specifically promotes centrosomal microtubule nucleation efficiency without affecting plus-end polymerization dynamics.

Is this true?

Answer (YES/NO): NO